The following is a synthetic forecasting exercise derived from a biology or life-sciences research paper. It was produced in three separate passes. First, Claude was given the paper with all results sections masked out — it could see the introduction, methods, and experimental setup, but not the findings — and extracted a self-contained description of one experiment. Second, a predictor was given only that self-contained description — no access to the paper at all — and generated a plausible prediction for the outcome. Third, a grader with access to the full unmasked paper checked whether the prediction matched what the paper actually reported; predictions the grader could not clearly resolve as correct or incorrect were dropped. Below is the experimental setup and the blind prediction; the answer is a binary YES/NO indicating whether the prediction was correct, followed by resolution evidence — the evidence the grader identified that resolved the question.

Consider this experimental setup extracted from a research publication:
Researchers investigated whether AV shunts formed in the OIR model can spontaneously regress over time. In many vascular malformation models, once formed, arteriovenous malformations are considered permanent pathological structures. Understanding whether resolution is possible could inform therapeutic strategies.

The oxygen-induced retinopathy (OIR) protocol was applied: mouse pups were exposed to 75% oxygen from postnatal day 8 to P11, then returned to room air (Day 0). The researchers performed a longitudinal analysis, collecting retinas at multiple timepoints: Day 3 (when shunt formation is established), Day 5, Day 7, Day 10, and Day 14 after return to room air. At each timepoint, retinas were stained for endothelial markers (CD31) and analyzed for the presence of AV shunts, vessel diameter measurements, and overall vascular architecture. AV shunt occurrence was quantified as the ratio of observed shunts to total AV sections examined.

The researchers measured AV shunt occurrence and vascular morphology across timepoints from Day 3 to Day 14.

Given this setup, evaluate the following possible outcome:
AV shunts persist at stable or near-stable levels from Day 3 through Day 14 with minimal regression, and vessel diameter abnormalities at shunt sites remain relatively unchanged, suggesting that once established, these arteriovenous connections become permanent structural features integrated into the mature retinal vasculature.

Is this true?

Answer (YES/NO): NO